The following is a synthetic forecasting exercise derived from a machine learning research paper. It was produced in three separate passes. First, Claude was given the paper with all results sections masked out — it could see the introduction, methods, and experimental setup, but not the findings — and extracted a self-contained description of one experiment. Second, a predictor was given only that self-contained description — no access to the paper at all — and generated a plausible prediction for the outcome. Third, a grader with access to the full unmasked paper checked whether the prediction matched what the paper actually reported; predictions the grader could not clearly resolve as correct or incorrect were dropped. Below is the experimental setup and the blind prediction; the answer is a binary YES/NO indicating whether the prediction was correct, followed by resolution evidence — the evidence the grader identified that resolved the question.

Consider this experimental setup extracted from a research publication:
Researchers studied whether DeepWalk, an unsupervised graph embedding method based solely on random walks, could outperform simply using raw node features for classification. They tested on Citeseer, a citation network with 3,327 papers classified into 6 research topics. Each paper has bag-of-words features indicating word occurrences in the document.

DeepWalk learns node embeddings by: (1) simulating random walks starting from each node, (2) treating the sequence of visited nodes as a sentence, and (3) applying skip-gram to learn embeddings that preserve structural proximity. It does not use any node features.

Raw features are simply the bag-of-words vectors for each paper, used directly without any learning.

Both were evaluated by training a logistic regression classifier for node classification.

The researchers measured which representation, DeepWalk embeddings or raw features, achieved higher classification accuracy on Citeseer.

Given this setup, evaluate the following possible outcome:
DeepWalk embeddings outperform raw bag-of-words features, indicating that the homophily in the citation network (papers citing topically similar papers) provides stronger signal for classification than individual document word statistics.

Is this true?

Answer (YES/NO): NO